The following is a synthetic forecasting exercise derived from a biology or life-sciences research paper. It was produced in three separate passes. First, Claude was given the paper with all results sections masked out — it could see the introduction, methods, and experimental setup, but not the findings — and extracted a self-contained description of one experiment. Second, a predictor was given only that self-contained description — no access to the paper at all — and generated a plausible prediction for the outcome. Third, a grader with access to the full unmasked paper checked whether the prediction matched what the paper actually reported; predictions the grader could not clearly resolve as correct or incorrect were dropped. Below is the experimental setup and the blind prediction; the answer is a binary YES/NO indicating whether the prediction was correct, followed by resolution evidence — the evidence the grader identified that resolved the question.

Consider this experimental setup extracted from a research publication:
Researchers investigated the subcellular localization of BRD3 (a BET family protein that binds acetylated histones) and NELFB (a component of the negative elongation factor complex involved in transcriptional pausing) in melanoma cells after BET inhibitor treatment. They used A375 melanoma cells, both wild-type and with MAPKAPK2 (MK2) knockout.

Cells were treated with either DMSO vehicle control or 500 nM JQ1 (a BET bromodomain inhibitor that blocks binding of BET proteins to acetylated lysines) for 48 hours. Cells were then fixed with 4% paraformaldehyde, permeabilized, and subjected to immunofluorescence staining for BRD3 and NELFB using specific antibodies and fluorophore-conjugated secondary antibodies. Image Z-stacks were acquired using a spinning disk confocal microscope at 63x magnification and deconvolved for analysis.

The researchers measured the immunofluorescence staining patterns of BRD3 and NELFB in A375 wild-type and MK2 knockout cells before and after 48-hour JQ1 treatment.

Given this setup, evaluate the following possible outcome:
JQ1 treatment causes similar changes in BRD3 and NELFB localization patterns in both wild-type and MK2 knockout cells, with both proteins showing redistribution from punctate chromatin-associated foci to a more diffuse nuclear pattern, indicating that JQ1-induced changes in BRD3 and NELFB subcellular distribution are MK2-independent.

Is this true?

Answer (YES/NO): NO